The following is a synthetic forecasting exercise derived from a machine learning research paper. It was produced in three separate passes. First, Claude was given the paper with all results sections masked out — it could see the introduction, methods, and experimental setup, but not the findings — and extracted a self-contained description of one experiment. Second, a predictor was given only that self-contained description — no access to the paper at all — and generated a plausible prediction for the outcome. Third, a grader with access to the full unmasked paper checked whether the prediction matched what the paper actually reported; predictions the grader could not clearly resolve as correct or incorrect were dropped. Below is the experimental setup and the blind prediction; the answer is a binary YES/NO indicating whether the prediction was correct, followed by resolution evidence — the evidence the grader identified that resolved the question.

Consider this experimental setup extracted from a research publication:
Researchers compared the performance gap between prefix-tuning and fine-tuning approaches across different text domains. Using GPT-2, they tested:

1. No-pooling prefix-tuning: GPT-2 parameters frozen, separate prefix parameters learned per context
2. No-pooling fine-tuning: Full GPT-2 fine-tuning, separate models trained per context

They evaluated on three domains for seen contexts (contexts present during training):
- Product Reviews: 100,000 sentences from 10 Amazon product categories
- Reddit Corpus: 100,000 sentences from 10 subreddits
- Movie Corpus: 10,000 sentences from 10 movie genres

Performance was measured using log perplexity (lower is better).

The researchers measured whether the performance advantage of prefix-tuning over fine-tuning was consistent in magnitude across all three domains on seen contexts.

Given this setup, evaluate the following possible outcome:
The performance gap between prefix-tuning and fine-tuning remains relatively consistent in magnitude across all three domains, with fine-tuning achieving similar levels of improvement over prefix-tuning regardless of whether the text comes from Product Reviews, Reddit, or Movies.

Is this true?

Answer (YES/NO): NO